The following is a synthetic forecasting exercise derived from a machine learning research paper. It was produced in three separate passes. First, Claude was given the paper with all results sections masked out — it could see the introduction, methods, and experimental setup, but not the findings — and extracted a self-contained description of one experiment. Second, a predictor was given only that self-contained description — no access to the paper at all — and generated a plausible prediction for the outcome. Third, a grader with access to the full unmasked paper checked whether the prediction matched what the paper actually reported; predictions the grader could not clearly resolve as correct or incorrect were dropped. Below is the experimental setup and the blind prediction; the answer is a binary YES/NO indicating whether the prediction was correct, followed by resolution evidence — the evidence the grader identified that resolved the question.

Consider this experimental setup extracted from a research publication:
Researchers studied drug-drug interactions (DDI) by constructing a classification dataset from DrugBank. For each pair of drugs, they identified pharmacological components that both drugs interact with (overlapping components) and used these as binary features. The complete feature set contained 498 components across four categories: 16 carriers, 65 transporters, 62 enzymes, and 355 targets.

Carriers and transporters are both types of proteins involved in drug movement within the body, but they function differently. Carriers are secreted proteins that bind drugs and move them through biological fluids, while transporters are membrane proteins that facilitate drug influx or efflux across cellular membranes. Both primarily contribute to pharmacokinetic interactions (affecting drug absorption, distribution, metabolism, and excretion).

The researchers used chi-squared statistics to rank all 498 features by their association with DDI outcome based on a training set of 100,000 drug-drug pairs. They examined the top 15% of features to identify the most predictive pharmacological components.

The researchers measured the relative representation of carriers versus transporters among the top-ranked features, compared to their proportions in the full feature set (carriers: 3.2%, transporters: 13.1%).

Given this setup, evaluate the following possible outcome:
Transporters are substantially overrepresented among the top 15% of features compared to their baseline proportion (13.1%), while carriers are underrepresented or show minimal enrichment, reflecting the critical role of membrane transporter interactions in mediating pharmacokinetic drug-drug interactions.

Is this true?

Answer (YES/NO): YES